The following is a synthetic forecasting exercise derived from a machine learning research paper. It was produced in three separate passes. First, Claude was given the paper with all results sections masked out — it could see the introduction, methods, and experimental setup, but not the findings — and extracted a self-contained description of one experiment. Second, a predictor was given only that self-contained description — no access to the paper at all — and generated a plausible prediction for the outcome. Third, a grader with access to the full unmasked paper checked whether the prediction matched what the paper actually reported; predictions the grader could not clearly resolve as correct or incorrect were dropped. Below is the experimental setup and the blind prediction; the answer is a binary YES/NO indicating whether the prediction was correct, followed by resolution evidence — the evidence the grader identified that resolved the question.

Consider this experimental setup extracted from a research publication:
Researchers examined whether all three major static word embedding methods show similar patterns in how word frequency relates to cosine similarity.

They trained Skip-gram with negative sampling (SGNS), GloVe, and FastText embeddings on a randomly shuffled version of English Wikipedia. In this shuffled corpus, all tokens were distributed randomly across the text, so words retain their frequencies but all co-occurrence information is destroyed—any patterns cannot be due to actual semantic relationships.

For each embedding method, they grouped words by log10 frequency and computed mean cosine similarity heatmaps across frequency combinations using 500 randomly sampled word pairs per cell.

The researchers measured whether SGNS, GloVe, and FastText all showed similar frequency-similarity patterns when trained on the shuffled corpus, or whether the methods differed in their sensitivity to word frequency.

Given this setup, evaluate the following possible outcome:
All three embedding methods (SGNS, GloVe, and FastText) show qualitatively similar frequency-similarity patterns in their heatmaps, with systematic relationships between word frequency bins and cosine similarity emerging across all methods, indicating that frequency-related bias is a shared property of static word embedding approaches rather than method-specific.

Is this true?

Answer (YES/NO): NO